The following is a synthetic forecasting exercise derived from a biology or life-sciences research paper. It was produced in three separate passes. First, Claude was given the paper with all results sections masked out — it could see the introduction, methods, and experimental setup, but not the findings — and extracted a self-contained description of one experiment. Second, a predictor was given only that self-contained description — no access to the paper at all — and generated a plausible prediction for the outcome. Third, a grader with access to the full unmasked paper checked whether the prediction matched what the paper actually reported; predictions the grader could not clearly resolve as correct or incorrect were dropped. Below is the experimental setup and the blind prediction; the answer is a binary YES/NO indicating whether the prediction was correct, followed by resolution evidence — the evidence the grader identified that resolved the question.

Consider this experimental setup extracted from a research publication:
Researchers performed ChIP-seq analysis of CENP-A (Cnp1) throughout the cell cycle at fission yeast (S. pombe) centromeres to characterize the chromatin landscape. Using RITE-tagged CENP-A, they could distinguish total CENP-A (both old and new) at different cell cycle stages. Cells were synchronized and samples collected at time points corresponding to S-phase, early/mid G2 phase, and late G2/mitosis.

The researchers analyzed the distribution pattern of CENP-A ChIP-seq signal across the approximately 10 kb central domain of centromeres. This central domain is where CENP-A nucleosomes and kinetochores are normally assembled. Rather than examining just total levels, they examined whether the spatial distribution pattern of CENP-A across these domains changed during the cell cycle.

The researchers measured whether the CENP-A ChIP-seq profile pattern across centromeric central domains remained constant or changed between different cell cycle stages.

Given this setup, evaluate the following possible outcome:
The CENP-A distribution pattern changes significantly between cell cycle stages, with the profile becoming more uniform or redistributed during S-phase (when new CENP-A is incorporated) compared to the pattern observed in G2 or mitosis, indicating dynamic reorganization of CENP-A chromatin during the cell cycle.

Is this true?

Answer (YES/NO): NO